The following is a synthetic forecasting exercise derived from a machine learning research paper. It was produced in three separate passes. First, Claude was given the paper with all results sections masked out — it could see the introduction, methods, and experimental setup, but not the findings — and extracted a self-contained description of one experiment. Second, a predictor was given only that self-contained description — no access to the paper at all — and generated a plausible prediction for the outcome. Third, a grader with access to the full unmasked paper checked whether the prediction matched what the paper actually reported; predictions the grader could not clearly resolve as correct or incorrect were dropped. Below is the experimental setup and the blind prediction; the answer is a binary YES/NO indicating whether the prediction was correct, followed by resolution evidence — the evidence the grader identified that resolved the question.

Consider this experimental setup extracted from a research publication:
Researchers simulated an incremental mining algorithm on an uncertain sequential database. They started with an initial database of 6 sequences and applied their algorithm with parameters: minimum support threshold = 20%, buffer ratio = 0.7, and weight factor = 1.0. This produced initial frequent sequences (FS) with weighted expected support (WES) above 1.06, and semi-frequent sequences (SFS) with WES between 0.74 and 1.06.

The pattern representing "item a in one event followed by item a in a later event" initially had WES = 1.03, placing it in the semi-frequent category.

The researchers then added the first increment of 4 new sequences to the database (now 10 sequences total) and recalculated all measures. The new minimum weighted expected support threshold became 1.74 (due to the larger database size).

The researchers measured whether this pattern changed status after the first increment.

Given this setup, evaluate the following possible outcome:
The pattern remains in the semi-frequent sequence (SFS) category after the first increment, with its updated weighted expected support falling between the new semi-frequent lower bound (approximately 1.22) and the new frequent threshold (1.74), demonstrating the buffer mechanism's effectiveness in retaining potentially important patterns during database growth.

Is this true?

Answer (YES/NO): NO